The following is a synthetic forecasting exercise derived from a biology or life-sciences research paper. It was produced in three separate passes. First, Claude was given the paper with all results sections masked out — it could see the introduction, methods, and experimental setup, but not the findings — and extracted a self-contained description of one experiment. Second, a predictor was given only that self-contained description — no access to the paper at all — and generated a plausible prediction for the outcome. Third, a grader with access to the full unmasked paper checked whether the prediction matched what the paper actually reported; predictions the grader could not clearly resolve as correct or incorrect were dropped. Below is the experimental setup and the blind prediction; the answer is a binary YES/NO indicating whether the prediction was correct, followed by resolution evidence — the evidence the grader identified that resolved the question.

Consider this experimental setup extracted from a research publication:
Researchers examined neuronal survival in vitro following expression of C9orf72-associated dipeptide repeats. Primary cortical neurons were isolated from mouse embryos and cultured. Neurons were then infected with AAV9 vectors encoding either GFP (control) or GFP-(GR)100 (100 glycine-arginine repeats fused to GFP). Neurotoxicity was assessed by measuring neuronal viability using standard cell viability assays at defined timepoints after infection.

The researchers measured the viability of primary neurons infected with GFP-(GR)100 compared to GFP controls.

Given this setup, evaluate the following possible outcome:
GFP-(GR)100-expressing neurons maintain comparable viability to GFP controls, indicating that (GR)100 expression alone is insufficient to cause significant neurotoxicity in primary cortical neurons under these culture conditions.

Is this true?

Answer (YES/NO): NO